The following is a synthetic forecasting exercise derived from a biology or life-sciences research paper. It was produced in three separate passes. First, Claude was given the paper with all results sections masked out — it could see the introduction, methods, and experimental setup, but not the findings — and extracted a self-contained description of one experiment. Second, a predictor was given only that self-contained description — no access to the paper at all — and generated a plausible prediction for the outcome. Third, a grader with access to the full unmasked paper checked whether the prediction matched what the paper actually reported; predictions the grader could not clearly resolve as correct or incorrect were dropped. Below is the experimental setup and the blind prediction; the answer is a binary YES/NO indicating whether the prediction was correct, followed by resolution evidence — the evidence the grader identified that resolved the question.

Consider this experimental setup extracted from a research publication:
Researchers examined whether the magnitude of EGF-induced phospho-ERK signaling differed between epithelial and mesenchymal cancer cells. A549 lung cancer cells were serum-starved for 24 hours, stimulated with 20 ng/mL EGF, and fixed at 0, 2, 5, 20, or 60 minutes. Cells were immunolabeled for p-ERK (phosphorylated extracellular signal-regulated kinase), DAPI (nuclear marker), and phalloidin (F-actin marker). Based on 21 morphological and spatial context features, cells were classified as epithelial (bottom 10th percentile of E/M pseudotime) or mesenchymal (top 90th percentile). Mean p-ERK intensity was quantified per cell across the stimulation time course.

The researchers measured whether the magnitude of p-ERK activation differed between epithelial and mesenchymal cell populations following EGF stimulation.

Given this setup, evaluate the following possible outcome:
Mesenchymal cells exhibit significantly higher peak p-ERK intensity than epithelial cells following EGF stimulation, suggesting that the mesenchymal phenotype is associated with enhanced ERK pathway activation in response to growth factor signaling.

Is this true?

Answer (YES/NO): NO